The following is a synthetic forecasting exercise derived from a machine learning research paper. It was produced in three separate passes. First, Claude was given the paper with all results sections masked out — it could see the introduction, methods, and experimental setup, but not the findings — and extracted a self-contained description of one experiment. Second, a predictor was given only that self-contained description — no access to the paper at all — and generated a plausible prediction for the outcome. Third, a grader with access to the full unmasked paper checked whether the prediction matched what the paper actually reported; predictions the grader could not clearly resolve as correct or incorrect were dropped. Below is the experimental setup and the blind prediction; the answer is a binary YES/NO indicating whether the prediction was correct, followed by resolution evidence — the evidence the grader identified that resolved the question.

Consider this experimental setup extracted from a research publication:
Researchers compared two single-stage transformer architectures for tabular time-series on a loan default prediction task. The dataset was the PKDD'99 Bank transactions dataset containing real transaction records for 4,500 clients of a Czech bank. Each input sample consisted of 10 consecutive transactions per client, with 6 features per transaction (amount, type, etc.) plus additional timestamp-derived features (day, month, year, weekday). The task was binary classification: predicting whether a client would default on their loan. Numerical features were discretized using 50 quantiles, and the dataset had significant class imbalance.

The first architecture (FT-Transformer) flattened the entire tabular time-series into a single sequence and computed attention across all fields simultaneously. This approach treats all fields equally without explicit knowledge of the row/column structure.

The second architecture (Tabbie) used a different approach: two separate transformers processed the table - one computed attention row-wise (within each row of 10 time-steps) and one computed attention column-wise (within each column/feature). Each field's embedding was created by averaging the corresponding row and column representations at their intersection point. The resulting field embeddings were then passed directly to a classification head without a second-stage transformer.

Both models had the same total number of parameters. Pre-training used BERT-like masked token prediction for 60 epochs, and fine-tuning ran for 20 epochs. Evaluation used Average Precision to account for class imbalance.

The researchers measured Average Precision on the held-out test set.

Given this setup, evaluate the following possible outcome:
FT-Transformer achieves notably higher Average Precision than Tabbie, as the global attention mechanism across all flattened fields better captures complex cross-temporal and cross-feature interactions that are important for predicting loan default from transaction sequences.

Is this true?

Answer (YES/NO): YES